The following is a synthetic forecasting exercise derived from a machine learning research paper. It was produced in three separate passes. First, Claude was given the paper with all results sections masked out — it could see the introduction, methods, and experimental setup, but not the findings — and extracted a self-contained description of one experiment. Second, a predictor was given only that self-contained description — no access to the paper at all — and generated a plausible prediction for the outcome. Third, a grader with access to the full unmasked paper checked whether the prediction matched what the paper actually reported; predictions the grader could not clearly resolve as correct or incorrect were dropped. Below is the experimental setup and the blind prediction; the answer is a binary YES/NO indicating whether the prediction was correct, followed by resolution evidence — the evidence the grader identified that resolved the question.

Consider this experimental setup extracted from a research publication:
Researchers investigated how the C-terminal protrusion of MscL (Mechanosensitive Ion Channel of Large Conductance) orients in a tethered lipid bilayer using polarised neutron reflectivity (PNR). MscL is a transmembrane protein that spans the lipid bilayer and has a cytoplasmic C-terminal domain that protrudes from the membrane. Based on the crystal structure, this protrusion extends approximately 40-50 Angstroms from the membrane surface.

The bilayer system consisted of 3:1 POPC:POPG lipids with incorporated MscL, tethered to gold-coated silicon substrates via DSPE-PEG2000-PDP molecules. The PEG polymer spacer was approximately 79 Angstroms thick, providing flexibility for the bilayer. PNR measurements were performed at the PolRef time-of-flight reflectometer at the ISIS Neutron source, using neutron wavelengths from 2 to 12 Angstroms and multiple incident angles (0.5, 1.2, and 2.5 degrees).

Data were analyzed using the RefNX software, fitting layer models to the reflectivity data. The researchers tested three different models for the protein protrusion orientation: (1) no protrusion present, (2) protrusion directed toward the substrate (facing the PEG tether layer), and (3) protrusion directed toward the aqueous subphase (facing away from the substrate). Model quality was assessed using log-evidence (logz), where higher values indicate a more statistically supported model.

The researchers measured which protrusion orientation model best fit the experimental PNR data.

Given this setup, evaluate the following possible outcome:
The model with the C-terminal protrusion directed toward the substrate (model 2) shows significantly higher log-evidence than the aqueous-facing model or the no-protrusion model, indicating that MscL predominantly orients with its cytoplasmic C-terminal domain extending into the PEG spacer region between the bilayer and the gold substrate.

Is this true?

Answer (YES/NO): NO